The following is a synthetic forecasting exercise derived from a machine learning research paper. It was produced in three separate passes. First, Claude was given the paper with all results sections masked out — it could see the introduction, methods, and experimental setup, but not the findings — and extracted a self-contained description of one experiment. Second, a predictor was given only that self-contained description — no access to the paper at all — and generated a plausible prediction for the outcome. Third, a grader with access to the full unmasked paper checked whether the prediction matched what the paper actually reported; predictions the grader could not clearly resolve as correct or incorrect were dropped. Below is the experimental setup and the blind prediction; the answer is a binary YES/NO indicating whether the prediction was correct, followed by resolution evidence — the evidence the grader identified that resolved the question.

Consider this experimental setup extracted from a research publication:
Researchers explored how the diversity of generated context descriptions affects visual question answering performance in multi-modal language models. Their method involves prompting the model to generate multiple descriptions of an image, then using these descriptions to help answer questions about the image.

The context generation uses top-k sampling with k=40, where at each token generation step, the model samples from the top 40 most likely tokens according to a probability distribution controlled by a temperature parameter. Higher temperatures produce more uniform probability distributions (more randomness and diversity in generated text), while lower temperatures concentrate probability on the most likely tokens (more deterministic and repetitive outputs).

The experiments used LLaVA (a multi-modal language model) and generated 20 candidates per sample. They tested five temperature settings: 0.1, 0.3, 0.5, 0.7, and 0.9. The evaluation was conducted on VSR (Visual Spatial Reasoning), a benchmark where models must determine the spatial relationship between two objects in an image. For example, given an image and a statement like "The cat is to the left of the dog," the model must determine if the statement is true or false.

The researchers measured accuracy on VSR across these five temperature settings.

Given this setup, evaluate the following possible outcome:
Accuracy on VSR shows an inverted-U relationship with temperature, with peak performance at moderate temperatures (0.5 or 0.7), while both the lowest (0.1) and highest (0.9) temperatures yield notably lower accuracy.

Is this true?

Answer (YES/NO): NO